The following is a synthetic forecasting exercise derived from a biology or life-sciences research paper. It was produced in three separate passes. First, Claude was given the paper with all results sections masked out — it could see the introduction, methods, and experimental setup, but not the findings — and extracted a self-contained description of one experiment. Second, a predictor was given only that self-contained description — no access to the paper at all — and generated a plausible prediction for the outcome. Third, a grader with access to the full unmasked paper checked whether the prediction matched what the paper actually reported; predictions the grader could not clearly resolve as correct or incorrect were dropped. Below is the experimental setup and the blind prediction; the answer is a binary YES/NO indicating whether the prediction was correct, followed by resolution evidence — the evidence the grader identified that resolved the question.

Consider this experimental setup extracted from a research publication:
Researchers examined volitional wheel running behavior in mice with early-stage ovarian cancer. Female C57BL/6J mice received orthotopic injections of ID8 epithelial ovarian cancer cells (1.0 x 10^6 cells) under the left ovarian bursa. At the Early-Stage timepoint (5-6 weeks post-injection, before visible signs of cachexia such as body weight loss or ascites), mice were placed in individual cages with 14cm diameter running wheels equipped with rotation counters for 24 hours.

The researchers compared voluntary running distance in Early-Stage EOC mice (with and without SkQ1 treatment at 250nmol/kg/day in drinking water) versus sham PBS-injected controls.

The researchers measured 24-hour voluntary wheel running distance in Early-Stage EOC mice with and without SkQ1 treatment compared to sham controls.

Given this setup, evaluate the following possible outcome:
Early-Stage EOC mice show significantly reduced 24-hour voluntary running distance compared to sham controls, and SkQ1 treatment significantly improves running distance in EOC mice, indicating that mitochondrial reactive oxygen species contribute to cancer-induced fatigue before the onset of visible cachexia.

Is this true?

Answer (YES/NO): NO